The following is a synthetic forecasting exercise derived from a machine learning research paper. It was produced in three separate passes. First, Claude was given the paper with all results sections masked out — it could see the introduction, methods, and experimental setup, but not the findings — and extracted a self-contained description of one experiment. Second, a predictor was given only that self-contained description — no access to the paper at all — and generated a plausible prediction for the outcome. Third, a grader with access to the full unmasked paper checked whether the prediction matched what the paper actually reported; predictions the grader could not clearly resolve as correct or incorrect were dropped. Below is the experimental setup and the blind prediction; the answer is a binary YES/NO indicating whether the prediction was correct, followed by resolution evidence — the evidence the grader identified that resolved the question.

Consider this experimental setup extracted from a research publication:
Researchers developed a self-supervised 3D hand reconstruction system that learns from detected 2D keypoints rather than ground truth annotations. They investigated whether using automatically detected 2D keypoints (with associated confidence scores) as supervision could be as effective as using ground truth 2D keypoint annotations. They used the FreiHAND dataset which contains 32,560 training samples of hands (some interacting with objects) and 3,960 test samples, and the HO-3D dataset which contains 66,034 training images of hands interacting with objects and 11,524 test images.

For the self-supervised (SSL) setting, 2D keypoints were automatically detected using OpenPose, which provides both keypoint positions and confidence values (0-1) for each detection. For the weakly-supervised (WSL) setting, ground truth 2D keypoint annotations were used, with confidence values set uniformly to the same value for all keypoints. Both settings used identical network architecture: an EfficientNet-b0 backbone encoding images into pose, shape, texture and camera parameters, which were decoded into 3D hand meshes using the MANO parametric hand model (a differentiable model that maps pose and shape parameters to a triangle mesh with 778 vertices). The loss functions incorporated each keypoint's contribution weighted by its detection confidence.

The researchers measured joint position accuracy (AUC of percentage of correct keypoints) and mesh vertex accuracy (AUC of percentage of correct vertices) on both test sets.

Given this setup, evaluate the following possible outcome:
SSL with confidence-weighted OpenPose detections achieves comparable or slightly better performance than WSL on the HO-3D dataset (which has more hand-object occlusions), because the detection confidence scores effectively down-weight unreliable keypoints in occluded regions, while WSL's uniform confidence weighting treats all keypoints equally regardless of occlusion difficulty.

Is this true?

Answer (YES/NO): NO